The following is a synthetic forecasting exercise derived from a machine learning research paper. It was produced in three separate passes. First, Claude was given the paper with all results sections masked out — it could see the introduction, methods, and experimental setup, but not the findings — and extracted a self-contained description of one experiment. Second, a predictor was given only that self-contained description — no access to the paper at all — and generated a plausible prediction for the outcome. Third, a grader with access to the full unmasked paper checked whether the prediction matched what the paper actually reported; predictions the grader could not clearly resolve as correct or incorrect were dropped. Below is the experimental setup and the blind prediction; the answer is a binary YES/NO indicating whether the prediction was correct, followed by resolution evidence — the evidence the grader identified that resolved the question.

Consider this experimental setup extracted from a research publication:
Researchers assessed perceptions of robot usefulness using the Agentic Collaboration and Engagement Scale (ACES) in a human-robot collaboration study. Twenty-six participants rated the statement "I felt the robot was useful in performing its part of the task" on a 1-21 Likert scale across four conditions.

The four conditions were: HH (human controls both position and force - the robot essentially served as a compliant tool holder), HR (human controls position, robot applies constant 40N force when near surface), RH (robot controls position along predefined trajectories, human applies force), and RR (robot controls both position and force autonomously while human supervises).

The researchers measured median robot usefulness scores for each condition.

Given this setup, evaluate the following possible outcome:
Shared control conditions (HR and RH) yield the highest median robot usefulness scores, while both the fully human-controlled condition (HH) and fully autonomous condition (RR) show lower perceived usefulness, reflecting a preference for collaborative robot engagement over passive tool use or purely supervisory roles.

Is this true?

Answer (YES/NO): NO